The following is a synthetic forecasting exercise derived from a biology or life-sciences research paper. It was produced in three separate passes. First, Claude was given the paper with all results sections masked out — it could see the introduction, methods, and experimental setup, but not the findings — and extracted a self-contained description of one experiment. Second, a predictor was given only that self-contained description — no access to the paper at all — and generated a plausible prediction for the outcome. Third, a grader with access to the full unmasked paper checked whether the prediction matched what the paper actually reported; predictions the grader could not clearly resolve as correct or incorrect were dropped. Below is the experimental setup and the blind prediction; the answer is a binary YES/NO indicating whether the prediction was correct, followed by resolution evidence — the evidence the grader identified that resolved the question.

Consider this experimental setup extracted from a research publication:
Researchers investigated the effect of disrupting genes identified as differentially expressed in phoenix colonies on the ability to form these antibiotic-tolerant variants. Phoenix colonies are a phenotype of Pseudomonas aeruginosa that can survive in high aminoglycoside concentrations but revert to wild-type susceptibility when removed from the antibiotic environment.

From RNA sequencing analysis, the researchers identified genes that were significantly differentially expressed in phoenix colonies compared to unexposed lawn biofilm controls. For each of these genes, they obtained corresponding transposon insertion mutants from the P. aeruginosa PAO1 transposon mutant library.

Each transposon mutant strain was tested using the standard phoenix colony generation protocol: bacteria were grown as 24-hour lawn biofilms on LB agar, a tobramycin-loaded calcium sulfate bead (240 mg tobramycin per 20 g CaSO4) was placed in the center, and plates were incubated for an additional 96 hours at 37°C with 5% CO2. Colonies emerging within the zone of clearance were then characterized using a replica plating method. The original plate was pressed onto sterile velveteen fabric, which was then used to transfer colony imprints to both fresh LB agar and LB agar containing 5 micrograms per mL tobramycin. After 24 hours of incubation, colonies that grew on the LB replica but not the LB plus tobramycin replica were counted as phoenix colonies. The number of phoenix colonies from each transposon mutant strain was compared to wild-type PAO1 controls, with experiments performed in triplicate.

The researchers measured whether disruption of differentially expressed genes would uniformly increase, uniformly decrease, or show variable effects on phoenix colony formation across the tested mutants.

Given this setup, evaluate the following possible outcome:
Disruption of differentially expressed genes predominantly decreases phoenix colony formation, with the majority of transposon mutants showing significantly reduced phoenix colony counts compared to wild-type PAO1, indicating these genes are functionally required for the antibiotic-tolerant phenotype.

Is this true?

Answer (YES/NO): NO